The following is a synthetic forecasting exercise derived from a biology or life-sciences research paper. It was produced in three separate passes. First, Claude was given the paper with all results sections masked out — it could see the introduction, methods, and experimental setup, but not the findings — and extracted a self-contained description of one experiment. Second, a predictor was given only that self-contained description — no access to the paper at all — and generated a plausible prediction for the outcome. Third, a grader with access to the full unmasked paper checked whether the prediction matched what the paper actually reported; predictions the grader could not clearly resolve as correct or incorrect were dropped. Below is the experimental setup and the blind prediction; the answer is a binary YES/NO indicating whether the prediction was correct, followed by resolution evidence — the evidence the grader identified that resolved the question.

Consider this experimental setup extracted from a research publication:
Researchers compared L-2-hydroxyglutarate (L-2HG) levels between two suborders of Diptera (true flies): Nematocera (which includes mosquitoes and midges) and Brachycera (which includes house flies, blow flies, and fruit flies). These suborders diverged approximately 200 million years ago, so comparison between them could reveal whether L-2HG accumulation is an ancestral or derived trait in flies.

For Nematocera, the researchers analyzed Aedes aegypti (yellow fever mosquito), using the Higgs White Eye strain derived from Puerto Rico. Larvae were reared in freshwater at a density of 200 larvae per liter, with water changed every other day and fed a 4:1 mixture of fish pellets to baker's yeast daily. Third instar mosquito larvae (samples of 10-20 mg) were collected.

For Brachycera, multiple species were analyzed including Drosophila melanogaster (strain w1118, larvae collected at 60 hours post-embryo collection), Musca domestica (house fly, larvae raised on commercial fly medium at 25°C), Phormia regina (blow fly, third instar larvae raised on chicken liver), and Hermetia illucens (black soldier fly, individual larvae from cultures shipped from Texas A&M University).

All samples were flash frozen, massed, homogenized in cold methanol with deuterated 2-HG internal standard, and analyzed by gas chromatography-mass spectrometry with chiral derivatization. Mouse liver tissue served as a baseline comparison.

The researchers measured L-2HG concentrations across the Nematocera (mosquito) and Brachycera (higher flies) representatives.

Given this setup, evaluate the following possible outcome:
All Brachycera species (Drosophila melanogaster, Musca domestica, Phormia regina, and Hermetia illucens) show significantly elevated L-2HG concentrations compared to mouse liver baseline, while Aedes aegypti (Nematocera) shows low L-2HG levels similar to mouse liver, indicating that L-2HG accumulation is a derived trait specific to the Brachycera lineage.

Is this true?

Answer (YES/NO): NO